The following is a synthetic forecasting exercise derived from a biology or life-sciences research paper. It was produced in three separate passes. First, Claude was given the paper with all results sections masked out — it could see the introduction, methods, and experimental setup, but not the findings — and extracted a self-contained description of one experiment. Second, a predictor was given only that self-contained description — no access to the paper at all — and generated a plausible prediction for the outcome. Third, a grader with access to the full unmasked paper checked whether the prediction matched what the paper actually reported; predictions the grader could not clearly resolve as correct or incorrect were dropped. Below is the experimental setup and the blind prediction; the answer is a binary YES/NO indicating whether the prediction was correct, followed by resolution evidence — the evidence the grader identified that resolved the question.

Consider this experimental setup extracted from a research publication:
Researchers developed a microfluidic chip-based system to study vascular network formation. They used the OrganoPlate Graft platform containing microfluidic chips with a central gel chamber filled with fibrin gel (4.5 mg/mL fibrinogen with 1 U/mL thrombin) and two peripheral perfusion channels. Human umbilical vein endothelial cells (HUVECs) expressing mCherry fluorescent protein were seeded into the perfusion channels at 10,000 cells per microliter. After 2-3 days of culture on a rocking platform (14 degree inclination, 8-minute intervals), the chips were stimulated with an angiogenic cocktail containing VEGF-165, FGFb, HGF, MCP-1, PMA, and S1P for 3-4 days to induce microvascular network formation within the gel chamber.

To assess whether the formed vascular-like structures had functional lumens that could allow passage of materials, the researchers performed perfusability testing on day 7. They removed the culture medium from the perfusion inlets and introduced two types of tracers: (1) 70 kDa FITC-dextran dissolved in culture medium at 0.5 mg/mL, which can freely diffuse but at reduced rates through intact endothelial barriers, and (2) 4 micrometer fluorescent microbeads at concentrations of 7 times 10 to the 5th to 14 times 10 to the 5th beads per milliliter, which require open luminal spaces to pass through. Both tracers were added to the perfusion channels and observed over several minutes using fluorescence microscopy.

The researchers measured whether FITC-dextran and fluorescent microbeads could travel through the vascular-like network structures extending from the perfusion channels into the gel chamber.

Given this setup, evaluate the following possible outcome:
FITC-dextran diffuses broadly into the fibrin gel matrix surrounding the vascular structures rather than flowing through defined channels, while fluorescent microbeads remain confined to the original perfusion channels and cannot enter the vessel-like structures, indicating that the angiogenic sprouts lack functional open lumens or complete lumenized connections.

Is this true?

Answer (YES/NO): NO